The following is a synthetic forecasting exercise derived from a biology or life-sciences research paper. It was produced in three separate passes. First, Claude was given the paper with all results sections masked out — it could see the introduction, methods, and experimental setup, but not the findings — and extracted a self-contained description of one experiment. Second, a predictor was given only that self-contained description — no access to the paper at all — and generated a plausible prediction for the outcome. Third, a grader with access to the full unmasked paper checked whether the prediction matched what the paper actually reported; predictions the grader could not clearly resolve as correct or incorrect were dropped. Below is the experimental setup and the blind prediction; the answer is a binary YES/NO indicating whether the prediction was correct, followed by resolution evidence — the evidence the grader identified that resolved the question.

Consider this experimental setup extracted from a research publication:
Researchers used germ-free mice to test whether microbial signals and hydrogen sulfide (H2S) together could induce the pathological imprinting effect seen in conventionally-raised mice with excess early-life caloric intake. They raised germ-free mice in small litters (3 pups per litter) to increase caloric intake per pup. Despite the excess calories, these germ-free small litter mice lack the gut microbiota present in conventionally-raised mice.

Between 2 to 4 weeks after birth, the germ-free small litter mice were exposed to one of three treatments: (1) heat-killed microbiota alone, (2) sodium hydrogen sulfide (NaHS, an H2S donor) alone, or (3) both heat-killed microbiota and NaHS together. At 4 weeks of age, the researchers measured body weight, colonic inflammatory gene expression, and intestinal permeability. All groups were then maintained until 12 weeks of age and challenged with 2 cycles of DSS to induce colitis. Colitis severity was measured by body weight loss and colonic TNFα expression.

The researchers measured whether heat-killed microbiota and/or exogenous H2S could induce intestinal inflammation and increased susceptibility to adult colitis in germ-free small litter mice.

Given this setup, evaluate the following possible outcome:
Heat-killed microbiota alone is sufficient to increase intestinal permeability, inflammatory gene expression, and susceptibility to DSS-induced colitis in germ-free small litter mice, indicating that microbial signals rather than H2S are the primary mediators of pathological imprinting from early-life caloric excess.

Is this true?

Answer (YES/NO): NO